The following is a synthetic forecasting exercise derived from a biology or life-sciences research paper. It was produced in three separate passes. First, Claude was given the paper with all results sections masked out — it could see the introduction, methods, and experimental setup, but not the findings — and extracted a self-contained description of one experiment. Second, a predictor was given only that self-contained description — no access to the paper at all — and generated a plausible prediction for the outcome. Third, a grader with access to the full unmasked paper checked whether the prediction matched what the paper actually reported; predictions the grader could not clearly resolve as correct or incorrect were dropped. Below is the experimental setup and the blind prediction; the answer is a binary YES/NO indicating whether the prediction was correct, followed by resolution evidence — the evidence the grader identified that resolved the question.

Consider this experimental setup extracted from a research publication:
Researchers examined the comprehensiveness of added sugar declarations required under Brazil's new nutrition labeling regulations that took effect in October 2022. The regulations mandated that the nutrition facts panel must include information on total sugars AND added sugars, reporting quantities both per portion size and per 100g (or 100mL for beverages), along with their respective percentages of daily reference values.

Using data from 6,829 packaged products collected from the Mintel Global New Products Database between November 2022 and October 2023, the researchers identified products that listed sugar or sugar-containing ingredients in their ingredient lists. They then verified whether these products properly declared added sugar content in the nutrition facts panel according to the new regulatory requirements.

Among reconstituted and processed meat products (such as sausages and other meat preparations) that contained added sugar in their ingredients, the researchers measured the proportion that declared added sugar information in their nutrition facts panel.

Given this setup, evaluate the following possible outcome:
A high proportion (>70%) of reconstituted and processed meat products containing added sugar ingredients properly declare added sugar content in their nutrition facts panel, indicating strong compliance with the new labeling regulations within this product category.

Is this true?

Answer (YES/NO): NO